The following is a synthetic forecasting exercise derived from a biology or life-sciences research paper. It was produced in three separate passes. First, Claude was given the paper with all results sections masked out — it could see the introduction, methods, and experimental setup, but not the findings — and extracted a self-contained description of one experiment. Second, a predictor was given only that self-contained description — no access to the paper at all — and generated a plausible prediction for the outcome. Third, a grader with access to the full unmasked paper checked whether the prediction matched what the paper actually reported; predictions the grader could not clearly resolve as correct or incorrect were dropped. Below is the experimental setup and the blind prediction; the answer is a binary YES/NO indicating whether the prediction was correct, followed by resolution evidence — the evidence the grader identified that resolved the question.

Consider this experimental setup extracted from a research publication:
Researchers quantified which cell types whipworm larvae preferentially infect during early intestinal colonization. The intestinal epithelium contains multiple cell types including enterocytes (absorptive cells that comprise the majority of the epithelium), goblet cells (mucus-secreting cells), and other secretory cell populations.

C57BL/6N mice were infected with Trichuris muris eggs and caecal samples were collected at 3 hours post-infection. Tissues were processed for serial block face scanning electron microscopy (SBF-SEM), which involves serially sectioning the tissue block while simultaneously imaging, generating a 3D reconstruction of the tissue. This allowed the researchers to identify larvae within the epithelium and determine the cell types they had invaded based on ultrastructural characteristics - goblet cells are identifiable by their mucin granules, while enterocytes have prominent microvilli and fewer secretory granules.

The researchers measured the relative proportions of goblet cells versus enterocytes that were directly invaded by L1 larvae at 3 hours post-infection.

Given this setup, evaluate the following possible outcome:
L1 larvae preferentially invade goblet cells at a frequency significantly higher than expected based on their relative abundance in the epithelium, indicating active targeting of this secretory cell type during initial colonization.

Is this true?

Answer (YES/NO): NO